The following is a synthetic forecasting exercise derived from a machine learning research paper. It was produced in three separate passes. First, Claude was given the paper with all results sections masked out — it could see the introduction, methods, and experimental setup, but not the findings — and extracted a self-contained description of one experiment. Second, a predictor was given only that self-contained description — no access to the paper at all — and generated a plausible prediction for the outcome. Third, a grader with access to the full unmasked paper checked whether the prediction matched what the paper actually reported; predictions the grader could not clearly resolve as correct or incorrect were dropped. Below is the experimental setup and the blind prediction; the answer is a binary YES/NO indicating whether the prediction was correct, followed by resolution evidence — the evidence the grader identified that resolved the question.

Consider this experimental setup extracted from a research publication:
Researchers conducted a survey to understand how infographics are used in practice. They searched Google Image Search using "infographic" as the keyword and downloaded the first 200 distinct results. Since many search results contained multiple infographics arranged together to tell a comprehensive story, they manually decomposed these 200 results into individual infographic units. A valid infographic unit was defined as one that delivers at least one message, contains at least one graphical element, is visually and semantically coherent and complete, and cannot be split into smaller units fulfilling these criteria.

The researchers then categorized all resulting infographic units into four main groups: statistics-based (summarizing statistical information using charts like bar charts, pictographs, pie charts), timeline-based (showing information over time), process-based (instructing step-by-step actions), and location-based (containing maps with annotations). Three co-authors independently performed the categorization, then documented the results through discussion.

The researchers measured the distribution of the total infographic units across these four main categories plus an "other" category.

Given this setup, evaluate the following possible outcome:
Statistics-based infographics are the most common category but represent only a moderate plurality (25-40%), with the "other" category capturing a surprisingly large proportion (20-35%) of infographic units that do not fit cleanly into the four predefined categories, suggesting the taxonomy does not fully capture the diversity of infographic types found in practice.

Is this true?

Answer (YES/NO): NO